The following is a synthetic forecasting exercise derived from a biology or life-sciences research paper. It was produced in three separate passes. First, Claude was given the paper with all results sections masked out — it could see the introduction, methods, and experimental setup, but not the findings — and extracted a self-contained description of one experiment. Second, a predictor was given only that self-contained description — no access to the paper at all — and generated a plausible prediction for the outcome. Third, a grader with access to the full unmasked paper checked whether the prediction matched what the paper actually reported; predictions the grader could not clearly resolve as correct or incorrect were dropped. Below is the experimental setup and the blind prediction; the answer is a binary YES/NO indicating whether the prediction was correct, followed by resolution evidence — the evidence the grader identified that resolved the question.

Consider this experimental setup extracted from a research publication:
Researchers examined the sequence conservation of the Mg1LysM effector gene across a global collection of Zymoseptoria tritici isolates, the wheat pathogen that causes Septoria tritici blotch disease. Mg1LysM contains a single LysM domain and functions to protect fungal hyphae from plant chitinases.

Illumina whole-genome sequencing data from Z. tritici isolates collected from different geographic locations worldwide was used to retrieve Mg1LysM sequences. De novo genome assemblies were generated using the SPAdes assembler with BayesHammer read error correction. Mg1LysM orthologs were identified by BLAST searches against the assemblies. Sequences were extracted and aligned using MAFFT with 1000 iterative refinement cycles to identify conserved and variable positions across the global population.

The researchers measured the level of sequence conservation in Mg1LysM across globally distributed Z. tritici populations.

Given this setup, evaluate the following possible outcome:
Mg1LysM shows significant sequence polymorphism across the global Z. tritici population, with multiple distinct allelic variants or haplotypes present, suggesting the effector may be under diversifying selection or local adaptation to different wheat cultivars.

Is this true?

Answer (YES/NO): NO